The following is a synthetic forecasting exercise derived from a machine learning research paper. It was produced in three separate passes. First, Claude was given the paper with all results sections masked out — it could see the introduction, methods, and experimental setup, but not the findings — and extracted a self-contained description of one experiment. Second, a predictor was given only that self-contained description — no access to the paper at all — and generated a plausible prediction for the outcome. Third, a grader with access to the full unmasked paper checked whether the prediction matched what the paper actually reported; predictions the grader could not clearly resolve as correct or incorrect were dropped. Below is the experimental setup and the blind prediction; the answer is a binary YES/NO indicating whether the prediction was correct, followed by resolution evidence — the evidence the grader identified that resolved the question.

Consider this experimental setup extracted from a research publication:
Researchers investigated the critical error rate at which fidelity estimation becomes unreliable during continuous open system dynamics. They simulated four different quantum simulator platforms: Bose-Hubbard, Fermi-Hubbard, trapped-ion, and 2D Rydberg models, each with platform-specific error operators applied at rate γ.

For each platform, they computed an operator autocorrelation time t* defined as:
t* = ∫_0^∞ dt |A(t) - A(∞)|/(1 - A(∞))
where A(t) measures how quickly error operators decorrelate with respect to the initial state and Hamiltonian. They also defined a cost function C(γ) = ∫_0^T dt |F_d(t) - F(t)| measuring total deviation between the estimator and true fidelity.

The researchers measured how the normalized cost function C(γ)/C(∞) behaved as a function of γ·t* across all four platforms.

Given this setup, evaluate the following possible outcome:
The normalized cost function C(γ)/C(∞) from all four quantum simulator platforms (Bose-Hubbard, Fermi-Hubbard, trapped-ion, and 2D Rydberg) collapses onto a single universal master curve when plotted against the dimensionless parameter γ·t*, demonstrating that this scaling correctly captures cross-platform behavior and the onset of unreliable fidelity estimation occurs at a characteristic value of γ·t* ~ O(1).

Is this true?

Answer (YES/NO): YES